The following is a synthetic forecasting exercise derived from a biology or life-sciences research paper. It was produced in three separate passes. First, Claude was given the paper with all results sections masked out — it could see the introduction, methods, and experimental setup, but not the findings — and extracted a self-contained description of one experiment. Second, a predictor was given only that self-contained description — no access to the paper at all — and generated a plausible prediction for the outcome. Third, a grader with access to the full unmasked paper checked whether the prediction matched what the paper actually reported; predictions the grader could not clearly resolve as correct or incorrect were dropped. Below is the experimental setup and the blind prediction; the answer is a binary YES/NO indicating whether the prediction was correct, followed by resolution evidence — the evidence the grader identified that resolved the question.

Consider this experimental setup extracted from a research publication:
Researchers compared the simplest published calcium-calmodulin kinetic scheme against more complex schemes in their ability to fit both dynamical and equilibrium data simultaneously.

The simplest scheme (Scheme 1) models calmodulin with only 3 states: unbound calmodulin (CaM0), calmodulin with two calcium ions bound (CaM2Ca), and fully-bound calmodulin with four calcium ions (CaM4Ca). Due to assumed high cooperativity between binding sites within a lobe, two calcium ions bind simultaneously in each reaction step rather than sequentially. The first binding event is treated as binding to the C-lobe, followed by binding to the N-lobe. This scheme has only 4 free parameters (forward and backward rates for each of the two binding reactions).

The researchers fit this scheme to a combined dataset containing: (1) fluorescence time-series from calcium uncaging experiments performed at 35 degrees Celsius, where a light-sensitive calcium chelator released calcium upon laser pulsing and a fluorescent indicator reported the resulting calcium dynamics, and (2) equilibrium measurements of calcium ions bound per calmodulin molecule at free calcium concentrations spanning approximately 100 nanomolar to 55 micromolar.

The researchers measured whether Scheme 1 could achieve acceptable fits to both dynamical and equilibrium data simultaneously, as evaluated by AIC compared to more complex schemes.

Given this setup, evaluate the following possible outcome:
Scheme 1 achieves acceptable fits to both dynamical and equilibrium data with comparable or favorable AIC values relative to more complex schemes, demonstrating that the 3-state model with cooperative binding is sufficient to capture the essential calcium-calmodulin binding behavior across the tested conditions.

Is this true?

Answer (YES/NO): NO